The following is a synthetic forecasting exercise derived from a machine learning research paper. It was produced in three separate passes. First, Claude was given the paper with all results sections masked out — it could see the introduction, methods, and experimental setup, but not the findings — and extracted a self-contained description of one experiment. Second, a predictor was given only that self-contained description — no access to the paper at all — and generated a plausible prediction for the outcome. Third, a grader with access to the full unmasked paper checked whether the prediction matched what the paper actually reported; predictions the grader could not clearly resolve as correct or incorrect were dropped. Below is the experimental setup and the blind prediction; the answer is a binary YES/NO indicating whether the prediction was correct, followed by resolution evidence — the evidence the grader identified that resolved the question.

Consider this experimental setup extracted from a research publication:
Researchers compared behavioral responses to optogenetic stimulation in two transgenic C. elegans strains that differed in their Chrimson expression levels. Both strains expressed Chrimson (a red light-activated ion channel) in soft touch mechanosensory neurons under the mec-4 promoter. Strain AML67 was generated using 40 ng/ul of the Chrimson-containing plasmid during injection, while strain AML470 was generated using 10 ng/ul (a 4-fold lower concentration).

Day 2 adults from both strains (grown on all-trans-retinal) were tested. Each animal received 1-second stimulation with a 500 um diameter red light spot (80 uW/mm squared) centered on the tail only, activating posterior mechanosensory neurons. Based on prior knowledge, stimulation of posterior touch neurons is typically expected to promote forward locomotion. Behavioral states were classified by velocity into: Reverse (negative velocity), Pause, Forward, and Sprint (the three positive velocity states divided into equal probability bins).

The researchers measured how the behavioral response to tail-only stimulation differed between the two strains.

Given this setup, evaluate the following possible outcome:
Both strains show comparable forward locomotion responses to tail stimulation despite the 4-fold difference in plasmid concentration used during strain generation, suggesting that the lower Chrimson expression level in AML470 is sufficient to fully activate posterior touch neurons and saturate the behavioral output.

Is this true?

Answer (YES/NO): NO